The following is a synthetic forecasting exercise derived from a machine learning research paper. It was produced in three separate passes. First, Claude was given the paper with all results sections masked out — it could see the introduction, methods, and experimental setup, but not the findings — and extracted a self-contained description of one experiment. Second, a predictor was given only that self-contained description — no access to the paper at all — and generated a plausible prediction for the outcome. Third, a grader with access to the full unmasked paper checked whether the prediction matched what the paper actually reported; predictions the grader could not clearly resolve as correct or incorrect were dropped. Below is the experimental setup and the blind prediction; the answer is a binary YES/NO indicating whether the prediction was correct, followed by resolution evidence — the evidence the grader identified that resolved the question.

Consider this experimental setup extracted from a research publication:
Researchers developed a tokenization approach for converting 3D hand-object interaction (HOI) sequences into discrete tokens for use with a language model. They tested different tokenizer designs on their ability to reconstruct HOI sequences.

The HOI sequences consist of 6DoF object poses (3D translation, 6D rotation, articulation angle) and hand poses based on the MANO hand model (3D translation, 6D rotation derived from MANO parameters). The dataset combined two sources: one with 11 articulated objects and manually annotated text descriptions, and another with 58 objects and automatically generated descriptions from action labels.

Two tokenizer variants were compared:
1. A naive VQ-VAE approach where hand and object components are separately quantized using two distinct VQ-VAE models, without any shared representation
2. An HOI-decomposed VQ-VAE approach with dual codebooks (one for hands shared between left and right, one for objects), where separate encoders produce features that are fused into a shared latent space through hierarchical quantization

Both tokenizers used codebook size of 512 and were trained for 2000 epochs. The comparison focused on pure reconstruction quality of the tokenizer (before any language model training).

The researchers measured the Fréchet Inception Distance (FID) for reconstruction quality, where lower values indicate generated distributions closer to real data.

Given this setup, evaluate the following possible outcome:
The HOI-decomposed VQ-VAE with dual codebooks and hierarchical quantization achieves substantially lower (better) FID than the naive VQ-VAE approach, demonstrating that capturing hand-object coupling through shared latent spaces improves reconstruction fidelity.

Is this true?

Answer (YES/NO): YES